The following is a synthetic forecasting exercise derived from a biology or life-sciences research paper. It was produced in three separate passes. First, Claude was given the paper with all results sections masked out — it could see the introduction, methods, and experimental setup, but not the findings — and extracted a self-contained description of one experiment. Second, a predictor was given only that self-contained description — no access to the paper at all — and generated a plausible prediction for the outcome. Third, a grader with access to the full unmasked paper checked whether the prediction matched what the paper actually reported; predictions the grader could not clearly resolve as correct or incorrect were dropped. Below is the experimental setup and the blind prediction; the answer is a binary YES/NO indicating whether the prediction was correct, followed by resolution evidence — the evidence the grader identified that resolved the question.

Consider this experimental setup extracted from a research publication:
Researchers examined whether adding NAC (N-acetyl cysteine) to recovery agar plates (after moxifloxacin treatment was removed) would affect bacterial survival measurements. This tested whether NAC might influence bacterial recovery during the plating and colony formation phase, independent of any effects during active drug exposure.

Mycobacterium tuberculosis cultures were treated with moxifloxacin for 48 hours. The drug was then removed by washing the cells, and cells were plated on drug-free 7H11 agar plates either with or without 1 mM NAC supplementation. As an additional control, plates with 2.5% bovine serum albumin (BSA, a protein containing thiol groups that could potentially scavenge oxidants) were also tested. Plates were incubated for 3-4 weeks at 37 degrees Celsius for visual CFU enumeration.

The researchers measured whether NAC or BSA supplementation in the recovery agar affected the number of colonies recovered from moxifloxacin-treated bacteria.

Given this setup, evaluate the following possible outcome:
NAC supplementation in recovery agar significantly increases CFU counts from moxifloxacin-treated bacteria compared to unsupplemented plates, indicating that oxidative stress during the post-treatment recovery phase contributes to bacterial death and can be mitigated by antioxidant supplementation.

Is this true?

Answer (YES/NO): NO